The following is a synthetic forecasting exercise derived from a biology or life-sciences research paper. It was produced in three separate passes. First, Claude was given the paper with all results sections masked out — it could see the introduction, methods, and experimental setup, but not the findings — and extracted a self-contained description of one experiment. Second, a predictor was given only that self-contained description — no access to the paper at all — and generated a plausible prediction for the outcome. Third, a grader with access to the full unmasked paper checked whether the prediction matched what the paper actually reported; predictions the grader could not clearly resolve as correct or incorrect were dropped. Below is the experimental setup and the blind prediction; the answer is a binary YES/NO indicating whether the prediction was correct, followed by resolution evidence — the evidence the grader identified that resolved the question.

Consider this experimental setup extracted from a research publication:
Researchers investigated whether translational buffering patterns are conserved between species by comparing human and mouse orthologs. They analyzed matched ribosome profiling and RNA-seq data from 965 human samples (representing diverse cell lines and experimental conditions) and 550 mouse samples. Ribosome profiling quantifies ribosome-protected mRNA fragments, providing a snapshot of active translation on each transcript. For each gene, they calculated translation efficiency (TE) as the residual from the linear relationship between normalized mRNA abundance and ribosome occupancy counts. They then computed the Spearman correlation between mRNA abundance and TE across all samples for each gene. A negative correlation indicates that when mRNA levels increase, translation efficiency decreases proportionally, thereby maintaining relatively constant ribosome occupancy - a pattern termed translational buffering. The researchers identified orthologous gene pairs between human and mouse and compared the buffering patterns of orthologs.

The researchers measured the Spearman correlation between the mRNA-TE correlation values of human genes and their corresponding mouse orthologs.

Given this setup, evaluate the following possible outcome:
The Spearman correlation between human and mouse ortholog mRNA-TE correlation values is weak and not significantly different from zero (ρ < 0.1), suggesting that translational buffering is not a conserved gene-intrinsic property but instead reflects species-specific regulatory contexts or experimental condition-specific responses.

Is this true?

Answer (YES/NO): NO